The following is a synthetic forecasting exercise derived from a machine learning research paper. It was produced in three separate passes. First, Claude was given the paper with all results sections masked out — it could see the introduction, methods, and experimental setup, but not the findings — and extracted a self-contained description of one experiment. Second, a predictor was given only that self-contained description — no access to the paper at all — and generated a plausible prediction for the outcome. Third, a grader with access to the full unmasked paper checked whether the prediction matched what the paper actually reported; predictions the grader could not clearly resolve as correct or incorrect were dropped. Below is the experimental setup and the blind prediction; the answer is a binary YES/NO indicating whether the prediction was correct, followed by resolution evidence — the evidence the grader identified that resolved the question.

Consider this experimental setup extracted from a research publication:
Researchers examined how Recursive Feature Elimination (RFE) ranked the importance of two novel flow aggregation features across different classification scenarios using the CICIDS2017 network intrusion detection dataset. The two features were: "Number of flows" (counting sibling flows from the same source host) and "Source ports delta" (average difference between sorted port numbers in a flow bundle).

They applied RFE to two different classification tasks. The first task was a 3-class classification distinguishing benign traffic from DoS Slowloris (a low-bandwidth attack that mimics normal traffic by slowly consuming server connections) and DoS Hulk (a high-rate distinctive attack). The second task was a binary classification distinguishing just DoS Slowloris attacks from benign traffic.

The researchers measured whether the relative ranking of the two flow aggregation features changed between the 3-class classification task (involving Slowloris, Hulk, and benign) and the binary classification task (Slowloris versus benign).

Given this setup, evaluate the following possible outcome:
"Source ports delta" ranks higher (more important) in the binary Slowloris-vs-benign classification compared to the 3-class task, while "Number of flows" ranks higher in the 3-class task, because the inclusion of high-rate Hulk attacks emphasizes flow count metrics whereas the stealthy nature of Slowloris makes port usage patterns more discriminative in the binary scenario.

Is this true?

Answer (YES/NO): NO